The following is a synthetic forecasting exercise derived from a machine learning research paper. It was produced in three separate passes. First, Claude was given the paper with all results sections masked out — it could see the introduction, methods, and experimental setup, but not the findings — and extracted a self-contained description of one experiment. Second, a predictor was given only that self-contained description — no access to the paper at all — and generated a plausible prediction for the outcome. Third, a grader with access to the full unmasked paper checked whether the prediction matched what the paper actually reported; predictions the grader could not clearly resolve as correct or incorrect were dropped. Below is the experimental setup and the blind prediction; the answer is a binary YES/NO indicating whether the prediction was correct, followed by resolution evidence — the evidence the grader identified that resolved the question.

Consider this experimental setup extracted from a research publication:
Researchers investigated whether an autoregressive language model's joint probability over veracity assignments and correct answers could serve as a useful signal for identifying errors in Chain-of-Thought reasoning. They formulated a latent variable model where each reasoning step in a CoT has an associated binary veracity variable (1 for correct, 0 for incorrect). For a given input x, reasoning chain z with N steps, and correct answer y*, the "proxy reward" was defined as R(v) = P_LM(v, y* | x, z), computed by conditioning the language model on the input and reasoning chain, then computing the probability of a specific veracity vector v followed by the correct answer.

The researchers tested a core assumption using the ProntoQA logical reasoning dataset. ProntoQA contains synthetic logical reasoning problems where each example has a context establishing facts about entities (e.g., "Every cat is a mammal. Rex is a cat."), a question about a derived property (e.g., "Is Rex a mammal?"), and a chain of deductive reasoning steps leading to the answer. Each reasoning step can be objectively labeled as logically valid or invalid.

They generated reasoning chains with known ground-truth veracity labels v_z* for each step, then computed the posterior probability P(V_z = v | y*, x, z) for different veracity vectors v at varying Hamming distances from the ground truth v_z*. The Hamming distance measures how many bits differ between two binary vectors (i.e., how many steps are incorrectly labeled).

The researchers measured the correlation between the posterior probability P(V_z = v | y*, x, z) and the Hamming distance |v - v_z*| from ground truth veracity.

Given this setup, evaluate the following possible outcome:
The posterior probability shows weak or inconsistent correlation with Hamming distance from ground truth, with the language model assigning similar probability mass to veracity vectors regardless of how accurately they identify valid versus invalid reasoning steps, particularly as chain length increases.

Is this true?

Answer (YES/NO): NO